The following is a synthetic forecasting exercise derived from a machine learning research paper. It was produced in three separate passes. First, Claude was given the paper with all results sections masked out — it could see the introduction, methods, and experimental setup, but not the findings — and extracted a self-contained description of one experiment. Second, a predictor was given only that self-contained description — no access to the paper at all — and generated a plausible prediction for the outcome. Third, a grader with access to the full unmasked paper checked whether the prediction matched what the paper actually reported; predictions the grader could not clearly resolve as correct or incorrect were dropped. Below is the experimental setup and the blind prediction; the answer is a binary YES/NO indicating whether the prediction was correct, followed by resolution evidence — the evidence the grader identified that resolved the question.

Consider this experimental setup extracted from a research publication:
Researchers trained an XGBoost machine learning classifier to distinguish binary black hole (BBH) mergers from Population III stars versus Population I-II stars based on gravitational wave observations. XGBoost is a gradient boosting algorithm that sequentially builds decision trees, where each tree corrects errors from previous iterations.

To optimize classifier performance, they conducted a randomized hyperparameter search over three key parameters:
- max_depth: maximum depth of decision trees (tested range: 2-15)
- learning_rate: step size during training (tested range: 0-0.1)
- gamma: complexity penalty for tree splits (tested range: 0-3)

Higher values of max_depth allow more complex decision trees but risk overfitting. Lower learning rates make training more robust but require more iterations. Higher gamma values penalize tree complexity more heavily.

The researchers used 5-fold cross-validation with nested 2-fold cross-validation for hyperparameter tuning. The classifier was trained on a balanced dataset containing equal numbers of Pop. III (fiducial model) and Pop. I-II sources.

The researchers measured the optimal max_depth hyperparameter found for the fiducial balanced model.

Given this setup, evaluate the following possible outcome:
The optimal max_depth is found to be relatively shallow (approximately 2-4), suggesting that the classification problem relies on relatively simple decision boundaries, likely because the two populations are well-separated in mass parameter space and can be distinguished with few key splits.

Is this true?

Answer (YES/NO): NO